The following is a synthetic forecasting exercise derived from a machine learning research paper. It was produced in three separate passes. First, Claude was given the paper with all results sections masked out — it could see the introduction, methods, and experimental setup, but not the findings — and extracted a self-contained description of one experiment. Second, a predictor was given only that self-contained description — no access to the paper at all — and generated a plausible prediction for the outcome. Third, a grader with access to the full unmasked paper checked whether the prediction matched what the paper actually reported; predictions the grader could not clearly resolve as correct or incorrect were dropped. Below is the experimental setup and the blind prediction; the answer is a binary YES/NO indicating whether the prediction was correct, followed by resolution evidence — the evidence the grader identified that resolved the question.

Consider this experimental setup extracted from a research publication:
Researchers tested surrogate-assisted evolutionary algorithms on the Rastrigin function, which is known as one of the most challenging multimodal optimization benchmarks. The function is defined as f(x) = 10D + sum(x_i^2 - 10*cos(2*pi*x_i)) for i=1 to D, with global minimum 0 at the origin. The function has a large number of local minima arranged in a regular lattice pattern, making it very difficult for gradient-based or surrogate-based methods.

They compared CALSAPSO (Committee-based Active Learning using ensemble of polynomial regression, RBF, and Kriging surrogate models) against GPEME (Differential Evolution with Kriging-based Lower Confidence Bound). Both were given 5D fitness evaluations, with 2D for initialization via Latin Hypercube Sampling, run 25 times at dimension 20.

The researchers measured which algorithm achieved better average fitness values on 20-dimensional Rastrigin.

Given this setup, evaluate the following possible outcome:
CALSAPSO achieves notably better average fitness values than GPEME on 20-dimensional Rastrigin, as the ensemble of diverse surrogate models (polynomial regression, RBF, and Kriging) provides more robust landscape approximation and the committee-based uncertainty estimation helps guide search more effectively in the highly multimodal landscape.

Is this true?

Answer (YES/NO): YES